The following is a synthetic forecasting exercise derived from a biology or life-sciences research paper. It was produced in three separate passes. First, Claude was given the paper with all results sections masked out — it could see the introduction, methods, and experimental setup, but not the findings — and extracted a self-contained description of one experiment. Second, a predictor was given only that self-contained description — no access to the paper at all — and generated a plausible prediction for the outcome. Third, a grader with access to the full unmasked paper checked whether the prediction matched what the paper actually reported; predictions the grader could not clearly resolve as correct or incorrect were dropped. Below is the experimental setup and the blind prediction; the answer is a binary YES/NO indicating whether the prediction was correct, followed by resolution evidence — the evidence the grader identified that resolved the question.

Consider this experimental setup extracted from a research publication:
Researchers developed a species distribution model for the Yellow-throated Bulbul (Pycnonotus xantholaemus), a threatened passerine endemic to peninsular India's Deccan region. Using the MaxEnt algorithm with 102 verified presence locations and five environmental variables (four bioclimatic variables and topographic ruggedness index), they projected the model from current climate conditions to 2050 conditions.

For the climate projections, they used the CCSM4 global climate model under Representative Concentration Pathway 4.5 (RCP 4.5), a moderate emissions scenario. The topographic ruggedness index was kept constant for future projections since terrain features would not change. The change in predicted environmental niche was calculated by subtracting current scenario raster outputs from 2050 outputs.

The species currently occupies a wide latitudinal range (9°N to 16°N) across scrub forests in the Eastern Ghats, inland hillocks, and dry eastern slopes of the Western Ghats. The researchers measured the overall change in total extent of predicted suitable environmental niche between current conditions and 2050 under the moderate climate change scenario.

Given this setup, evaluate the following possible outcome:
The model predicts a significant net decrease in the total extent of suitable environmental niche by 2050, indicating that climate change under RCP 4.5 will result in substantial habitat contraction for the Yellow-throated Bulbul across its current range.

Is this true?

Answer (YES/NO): NO